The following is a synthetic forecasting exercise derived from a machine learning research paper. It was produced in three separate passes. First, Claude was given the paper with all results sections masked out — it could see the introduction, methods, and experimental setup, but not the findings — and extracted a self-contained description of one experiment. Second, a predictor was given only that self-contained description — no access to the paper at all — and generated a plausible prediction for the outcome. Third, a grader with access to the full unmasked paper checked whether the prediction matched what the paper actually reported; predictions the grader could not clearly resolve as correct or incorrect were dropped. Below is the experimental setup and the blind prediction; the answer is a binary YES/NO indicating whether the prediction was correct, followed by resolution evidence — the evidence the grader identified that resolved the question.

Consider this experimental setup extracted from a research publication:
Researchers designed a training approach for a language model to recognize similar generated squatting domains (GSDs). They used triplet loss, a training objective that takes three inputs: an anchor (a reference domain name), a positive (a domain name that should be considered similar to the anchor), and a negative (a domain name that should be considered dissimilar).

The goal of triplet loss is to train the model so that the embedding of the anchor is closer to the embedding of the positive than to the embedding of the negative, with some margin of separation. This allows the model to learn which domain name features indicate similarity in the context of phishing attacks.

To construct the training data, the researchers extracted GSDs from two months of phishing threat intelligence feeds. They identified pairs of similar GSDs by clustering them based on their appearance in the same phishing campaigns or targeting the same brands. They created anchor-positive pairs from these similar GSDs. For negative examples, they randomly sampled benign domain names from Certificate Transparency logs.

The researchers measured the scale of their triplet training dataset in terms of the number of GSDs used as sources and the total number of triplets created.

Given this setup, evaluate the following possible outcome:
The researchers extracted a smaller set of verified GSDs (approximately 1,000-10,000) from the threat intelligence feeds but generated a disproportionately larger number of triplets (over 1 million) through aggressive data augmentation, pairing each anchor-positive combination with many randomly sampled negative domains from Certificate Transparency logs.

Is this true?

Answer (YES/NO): NO